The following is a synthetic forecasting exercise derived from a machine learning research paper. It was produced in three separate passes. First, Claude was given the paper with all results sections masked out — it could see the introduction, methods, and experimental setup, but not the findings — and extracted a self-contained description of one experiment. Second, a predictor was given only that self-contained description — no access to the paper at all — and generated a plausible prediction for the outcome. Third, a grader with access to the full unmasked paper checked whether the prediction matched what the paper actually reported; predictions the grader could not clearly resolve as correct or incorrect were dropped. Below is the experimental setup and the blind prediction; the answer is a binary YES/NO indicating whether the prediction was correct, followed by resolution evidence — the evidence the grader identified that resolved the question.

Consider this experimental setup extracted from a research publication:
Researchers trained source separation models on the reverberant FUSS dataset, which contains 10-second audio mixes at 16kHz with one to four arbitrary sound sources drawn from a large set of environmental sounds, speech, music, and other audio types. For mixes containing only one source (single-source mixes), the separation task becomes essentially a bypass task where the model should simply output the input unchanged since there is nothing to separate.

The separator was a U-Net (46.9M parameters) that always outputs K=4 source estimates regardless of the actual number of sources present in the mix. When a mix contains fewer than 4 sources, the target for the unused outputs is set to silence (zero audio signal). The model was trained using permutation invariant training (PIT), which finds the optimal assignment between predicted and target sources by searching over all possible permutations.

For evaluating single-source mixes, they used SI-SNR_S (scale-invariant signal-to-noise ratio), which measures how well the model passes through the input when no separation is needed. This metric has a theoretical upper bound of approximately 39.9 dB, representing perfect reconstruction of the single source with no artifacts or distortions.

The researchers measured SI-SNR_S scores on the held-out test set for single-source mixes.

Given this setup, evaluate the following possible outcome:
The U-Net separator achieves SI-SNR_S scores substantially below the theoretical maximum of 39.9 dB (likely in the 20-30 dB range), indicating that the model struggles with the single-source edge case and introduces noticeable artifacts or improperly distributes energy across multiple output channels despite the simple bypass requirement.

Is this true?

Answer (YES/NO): NO